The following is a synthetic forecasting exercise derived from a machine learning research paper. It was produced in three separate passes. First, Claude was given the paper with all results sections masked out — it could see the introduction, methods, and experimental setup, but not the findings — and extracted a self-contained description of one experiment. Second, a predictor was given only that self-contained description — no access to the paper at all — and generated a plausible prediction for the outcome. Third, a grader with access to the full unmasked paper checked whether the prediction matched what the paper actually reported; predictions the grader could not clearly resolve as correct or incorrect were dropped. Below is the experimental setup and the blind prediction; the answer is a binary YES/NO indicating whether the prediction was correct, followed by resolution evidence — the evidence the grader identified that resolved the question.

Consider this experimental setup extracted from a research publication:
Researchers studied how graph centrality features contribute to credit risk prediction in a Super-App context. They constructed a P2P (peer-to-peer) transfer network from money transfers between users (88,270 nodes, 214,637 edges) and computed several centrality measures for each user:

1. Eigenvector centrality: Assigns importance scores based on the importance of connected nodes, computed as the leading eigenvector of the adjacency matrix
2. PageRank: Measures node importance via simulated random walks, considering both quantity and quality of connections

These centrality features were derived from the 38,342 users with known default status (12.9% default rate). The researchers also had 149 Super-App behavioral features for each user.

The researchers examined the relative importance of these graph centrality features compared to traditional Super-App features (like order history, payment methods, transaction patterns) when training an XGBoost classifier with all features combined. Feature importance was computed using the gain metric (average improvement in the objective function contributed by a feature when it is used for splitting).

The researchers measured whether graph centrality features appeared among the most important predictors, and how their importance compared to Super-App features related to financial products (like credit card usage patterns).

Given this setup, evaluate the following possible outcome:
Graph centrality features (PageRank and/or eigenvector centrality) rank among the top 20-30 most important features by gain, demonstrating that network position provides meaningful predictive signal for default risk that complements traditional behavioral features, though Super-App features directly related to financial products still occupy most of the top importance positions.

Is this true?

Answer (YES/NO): NO